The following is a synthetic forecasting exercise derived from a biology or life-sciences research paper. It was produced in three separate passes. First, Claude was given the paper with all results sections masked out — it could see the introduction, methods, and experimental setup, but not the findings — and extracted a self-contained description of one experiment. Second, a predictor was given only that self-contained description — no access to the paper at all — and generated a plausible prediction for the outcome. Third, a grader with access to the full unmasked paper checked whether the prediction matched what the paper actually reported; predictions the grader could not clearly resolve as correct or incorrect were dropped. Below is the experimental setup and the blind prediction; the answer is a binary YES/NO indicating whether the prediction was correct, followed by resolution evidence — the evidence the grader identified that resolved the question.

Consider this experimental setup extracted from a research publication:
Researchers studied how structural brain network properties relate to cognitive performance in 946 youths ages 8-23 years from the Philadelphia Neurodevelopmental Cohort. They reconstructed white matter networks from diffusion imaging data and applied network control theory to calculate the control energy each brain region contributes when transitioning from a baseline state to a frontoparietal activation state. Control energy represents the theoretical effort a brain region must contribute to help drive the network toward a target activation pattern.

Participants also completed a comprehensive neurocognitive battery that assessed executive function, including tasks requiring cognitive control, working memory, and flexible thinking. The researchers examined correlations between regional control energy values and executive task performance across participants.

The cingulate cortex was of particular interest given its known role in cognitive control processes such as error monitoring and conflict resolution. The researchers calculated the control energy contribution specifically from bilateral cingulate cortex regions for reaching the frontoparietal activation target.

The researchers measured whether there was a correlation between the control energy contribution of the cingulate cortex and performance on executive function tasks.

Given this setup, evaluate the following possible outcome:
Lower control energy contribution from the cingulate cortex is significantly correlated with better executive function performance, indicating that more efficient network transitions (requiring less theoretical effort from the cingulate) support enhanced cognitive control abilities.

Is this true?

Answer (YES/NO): YES